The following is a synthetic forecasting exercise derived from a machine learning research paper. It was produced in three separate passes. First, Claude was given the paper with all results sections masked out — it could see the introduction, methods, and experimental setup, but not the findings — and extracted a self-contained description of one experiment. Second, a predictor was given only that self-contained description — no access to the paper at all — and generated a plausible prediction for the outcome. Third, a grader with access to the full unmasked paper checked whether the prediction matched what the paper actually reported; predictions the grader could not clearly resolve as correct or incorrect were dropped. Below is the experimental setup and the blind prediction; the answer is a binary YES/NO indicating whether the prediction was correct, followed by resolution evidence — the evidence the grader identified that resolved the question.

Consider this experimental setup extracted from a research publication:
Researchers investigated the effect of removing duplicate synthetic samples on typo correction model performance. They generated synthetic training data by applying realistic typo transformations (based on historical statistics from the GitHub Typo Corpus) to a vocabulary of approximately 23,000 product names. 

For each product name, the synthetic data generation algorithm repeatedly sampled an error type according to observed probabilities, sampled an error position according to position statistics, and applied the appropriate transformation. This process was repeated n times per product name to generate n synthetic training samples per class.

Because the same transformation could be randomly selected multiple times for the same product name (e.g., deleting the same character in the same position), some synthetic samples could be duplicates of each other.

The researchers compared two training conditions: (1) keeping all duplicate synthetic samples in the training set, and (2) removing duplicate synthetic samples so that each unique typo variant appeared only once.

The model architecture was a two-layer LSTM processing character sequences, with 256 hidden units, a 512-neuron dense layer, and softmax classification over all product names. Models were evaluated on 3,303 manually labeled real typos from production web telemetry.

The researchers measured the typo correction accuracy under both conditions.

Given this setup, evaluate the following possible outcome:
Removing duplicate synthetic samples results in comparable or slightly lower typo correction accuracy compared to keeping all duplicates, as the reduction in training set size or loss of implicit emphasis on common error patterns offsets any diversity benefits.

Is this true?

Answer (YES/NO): YES